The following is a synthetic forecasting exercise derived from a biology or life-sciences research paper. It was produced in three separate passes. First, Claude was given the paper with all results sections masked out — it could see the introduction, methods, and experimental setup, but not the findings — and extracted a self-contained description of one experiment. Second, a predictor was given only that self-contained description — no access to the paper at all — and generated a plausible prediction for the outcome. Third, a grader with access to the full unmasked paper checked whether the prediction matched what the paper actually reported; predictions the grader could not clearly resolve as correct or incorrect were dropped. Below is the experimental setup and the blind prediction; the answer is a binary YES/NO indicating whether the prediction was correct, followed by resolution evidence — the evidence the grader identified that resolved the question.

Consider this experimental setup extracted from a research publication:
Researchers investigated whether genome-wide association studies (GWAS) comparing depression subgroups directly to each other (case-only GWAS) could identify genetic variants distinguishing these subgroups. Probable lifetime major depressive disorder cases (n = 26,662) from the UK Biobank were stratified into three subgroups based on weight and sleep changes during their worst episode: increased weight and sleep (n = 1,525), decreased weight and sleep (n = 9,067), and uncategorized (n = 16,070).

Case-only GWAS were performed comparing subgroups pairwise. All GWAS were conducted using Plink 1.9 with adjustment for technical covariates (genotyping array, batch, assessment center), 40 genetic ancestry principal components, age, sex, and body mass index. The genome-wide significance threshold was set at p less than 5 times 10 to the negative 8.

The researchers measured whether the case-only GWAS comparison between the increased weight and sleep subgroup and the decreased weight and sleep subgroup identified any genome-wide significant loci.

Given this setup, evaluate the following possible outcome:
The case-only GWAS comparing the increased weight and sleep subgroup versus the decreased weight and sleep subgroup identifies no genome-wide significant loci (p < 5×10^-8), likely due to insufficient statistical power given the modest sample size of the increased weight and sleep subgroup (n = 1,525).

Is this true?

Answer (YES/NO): YES